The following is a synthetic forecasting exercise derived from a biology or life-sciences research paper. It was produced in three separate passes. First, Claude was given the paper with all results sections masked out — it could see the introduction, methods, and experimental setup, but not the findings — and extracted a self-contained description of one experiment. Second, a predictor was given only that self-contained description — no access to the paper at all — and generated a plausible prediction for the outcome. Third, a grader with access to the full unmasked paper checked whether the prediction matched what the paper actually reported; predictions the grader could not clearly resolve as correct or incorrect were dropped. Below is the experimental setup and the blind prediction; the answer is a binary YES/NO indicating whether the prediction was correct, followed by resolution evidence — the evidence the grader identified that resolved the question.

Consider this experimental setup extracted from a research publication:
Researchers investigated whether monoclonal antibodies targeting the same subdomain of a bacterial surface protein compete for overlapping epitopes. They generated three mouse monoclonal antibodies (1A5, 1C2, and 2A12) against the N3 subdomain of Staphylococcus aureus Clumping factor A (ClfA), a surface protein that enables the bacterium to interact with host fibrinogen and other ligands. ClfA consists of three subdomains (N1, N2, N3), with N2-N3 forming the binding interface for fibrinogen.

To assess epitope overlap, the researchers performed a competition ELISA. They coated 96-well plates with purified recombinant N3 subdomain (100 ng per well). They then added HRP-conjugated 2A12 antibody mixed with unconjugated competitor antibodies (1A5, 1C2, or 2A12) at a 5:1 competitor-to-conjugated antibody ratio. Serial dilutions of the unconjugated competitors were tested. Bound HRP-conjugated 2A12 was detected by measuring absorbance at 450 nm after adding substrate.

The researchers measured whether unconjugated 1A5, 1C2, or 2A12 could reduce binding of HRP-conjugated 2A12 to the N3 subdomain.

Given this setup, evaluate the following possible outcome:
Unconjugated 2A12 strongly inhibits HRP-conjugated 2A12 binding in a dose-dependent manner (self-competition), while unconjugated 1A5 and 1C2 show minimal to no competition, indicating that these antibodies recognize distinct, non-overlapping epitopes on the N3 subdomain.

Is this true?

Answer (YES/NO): NO